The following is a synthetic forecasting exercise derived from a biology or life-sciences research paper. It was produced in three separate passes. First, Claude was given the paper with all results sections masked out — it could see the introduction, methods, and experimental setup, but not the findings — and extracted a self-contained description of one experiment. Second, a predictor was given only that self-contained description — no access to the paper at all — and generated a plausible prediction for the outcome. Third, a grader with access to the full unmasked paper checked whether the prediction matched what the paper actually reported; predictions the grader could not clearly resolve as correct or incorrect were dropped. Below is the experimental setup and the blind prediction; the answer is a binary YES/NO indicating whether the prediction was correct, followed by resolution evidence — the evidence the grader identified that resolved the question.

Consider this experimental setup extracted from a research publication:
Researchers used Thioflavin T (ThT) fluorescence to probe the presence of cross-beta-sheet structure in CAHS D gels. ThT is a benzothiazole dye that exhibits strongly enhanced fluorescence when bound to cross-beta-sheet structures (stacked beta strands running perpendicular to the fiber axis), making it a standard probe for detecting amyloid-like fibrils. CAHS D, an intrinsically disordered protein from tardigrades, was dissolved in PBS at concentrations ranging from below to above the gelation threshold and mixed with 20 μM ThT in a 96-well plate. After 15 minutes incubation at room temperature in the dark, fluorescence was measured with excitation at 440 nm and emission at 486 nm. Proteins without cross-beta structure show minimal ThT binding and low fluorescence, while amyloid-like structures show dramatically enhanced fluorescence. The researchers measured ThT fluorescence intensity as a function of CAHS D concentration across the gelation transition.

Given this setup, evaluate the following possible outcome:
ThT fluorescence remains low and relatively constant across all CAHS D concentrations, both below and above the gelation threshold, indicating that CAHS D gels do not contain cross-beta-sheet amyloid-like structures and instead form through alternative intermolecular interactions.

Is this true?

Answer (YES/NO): NO